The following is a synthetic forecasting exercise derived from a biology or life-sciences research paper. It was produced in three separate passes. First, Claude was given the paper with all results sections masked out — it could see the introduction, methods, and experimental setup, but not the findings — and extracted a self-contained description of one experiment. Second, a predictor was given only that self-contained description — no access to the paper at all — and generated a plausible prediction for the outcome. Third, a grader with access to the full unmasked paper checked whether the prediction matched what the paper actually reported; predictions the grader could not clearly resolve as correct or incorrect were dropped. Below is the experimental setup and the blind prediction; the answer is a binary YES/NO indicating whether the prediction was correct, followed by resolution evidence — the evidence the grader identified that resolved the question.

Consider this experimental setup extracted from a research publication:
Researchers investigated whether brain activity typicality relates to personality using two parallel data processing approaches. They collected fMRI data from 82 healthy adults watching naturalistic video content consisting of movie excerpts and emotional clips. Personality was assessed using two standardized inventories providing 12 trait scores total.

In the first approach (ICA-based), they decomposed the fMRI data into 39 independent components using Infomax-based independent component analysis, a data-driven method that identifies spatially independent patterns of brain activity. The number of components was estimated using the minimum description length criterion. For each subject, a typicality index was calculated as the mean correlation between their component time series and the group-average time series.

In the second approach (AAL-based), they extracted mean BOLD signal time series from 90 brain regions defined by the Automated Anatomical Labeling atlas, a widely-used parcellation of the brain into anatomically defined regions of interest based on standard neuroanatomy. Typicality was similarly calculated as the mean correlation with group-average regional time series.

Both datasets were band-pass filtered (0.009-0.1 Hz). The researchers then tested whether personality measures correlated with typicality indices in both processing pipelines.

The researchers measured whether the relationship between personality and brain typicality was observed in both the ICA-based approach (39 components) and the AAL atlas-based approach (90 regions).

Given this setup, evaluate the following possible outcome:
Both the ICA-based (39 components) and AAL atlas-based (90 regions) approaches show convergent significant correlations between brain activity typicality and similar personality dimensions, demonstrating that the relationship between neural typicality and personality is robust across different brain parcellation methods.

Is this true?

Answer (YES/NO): NO